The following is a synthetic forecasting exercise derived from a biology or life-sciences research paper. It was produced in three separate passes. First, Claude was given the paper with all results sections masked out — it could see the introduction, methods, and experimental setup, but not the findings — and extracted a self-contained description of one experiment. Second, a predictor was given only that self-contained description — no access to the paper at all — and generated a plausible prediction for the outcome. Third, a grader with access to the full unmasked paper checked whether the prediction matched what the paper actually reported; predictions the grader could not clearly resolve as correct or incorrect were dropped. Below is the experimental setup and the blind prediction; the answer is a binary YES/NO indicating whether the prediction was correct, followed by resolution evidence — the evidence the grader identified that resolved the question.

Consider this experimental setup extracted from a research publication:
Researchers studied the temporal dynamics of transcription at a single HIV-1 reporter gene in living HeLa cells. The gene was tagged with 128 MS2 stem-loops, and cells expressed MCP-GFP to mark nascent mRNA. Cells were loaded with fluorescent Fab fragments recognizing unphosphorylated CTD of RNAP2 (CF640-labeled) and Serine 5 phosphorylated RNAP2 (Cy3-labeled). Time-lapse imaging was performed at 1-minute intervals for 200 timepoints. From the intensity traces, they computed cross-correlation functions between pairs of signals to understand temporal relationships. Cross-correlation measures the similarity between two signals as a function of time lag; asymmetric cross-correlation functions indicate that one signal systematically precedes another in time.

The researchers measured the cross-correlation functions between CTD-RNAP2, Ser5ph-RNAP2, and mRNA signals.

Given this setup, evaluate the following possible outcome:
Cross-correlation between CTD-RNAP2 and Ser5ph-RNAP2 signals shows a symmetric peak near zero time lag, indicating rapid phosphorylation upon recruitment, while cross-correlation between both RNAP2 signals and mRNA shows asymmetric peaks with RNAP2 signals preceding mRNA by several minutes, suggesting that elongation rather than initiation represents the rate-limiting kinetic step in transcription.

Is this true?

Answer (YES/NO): NO